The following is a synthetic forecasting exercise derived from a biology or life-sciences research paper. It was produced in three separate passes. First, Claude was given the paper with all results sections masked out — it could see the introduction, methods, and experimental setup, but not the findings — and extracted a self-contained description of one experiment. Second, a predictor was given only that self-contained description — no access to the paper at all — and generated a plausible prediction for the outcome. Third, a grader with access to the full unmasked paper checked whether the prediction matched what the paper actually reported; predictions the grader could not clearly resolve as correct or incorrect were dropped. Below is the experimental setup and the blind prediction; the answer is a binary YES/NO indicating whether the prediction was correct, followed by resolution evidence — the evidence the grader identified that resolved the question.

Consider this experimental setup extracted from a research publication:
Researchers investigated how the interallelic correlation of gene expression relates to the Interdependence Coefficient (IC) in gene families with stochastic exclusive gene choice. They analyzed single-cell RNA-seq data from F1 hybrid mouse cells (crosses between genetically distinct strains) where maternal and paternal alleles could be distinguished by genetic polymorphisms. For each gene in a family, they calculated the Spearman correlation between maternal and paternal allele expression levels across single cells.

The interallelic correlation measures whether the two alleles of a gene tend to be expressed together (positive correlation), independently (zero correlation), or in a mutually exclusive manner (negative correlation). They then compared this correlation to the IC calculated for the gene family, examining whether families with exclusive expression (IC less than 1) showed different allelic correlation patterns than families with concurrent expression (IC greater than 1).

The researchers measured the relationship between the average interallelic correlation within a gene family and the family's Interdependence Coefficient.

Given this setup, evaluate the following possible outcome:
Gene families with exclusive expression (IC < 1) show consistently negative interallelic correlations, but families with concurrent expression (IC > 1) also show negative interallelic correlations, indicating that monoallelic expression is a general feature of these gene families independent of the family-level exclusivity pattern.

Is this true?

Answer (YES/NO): NO